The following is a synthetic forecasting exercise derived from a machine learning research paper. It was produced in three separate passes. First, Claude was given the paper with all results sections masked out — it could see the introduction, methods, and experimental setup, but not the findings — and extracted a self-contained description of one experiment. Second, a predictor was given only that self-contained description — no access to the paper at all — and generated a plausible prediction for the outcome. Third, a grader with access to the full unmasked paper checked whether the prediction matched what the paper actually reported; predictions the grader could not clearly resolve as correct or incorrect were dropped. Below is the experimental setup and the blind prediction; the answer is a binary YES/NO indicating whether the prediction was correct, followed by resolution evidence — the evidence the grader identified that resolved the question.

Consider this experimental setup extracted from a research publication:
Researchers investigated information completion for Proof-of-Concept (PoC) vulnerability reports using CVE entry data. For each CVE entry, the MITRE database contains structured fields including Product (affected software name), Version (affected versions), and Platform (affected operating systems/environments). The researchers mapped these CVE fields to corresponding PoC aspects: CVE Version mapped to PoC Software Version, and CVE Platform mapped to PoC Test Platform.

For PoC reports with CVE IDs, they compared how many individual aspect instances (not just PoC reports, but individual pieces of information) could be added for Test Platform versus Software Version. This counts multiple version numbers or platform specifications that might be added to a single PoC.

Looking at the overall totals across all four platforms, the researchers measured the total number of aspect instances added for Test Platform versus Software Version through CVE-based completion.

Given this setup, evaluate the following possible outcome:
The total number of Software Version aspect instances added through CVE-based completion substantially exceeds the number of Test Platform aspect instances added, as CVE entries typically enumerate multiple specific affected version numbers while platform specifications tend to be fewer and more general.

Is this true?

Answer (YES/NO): YES